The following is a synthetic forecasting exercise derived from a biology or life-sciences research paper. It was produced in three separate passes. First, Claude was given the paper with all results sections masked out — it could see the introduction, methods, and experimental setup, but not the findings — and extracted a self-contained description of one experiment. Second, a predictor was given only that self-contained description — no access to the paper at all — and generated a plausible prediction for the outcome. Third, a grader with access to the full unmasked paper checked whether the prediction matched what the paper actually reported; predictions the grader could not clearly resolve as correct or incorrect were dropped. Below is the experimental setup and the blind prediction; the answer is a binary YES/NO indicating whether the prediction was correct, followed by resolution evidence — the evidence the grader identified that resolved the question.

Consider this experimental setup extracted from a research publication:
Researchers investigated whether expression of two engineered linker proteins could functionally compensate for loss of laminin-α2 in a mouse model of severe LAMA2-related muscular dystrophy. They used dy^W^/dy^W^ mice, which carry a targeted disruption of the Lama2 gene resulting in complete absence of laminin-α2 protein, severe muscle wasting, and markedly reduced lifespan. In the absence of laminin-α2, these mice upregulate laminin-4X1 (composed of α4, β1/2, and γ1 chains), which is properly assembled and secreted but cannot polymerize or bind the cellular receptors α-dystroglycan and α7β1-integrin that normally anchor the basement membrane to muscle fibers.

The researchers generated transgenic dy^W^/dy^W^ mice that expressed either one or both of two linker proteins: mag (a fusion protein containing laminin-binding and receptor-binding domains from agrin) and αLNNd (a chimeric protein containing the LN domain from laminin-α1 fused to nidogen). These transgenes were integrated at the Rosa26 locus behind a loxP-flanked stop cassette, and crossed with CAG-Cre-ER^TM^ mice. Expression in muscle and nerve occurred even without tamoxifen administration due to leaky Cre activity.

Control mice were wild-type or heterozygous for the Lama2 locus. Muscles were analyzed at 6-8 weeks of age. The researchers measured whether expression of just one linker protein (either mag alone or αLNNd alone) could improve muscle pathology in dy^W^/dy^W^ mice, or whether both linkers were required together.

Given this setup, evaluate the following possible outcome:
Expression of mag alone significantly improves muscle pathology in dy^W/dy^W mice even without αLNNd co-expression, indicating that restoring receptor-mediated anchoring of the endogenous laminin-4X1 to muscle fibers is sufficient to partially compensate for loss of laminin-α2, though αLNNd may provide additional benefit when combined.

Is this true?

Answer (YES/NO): NO